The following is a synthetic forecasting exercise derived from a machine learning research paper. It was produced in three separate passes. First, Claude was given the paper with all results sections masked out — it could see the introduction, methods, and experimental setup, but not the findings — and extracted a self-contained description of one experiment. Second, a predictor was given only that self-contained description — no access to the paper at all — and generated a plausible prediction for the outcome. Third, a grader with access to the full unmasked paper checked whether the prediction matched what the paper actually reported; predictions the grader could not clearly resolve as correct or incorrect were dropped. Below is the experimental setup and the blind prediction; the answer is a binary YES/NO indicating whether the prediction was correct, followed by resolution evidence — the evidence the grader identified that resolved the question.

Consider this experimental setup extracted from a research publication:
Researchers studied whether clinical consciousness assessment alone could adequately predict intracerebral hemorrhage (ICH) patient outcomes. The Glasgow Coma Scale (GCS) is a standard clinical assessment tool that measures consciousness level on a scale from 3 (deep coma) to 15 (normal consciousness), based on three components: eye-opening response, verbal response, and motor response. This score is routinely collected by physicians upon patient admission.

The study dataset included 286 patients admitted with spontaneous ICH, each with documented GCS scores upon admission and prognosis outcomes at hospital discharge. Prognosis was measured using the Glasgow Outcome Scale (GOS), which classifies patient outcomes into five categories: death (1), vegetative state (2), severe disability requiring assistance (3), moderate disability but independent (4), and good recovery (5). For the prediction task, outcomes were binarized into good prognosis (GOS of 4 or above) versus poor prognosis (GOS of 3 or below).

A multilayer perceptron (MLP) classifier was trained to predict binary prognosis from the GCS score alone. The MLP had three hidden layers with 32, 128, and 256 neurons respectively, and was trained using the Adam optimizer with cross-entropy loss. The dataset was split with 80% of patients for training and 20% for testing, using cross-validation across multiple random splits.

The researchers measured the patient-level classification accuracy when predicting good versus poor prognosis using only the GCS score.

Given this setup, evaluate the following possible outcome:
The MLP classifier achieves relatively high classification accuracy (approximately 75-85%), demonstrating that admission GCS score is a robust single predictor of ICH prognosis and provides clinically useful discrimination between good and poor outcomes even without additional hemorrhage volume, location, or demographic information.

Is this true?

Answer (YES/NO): NO